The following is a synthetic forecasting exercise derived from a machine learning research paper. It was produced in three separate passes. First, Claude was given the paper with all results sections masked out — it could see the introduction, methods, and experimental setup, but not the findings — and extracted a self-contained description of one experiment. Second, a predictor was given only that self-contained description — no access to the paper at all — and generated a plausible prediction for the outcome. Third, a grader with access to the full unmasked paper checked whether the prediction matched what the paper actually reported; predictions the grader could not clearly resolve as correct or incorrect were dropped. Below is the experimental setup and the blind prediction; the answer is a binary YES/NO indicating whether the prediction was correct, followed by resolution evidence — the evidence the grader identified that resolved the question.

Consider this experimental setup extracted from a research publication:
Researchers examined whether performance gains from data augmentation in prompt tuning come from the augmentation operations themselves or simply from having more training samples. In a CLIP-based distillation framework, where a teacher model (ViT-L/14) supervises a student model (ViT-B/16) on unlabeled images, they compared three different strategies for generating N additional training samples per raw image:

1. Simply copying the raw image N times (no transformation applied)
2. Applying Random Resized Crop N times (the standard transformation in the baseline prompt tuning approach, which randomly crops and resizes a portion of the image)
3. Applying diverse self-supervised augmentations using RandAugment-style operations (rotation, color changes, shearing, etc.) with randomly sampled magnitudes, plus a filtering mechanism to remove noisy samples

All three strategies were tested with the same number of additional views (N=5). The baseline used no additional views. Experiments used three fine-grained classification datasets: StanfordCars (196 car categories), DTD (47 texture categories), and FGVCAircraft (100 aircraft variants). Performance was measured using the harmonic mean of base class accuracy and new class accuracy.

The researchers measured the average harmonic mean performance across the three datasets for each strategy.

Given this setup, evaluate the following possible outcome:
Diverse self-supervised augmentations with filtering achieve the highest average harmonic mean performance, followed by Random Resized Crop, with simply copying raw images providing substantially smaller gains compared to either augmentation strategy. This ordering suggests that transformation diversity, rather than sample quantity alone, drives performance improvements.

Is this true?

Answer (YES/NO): YES